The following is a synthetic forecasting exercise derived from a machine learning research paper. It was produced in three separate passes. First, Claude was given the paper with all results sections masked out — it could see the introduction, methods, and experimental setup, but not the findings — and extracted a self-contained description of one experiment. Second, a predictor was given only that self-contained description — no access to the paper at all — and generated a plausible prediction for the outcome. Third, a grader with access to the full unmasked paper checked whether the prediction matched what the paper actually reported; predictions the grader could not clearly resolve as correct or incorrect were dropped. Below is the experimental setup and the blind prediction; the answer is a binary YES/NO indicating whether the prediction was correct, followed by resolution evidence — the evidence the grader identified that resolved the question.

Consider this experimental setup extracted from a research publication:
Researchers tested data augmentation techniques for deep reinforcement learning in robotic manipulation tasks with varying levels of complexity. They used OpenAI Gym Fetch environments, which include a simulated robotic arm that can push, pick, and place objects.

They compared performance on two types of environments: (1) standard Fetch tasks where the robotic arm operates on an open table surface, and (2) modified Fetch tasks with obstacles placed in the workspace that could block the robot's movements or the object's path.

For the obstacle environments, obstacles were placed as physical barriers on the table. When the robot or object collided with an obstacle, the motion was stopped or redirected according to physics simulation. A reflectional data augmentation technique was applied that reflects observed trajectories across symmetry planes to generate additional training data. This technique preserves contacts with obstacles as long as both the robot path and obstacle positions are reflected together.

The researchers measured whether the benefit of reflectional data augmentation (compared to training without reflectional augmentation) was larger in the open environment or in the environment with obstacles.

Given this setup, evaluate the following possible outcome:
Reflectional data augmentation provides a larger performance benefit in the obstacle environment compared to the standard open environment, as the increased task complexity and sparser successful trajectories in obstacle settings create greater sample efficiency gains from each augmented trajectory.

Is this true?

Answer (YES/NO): YES